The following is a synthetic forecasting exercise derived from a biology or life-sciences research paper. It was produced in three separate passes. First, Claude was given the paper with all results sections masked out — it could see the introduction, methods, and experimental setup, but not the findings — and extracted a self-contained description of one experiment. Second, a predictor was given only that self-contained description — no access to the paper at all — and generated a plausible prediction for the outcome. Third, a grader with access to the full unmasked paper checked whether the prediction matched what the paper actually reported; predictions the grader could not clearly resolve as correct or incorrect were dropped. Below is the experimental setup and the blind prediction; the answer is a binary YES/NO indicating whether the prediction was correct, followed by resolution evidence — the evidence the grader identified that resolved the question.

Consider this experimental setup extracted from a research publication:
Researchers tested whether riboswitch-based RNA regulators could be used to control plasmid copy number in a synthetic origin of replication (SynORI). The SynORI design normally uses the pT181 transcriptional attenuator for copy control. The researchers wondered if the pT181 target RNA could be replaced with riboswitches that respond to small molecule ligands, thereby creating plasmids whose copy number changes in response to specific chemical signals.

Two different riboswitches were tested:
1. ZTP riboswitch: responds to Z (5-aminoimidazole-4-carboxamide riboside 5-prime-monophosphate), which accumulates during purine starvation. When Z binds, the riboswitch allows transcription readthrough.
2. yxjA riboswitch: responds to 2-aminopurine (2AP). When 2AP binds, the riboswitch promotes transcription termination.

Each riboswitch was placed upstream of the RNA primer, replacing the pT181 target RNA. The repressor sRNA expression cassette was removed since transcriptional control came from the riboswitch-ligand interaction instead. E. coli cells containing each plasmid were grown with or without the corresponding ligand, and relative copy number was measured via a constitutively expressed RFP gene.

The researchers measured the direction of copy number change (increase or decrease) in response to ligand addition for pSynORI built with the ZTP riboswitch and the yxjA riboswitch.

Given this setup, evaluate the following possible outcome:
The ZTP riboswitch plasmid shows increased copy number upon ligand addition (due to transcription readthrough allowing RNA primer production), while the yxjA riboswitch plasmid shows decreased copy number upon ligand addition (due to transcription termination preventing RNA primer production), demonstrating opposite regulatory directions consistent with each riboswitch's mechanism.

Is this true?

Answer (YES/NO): YES